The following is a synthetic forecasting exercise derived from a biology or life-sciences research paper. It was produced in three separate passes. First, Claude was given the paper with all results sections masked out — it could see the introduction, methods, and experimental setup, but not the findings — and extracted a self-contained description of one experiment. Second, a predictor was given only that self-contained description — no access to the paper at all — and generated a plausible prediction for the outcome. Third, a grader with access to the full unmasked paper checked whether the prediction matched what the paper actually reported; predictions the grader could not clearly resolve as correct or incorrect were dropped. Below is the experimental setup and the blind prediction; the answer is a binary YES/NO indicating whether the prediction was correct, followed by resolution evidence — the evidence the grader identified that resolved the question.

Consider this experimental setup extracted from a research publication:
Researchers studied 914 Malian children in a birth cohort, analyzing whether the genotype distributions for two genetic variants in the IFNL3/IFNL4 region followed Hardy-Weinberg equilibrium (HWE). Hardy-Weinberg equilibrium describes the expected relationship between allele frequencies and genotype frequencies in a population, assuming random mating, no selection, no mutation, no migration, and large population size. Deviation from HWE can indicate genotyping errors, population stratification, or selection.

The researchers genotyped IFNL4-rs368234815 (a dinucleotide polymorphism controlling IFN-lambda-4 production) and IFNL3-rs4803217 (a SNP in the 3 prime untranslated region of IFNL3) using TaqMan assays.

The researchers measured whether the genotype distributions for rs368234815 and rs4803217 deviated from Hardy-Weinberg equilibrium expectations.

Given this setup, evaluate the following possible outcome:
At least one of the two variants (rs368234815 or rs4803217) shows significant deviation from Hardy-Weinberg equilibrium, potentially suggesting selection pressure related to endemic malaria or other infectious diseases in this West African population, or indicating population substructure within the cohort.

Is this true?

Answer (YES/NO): NO